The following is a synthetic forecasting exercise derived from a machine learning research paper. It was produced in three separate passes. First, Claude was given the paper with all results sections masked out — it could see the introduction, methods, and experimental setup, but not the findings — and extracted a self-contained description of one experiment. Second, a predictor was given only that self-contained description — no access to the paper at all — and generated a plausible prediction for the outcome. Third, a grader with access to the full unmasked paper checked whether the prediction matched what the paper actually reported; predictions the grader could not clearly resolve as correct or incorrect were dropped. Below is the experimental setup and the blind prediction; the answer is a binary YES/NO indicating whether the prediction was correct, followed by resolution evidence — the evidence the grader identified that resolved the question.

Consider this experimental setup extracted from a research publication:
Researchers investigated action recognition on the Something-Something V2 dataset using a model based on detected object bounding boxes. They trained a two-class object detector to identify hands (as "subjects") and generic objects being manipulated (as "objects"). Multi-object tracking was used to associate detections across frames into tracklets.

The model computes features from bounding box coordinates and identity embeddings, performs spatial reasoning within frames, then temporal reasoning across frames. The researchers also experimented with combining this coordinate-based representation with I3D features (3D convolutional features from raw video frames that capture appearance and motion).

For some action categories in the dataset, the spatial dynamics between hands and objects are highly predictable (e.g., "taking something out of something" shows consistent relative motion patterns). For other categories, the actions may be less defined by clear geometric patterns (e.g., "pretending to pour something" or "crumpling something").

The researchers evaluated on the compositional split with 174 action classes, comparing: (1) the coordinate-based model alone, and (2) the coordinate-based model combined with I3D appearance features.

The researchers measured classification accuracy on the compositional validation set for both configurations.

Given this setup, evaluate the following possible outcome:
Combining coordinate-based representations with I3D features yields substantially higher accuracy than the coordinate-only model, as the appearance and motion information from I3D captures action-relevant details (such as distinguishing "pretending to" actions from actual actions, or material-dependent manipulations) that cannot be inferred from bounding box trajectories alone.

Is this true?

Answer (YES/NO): YES